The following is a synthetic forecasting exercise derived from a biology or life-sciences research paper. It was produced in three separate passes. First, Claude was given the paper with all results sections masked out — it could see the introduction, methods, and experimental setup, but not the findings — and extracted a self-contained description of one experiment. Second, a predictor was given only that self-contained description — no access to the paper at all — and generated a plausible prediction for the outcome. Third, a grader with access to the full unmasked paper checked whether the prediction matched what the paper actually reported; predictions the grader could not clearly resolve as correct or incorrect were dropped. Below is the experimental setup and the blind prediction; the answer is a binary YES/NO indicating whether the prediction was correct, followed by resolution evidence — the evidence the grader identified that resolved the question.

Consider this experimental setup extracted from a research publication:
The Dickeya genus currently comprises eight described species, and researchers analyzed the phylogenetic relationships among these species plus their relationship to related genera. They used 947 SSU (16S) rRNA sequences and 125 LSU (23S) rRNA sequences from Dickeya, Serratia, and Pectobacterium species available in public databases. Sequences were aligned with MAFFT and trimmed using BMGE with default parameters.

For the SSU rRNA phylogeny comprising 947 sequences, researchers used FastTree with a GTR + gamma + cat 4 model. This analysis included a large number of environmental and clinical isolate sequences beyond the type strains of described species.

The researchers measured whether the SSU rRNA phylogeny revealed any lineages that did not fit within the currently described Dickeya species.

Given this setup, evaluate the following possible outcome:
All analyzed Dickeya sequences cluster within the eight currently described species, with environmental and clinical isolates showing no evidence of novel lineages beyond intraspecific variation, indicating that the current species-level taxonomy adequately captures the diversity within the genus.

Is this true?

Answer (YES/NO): NO